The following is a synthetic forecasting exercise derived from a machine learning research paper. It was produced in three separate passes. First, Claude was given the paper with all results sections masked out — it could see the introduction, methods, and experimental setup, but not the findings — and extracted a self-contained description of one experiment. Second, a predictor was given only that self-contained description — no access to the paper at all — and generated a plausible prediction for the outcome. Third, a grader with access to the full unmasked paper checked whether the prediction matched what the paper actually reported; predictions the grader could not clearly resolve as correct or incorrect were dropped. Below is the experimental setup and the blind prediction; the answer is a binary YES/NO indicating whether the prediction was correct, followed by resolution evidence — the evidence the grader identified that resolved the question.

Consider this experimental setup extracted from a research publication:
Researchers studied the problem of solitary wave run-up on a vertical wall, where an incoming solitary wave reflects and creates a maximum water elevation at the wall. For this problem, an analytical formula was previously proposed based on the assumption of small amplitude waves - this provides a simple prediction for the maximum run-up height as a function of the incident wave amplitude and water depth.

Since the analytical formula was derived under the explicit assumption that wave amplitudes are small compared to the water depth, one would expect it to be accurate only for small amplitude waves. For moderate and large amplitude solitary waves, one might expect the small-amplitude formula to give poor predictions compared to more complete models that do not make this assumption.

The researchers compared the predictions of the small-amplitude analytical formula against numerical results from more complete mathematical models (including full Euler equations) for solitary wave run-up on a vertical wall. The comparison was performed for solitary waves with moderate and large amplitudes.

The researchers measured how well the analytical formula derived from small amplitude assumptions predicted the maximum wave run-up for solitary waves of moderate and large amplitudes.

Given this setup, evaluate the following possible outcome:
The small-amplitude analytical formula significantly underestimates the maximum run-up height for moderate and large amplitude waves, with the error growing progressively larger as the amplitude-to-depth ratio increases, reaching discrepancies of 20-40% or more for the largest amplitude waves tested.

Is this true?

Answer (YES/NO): NO